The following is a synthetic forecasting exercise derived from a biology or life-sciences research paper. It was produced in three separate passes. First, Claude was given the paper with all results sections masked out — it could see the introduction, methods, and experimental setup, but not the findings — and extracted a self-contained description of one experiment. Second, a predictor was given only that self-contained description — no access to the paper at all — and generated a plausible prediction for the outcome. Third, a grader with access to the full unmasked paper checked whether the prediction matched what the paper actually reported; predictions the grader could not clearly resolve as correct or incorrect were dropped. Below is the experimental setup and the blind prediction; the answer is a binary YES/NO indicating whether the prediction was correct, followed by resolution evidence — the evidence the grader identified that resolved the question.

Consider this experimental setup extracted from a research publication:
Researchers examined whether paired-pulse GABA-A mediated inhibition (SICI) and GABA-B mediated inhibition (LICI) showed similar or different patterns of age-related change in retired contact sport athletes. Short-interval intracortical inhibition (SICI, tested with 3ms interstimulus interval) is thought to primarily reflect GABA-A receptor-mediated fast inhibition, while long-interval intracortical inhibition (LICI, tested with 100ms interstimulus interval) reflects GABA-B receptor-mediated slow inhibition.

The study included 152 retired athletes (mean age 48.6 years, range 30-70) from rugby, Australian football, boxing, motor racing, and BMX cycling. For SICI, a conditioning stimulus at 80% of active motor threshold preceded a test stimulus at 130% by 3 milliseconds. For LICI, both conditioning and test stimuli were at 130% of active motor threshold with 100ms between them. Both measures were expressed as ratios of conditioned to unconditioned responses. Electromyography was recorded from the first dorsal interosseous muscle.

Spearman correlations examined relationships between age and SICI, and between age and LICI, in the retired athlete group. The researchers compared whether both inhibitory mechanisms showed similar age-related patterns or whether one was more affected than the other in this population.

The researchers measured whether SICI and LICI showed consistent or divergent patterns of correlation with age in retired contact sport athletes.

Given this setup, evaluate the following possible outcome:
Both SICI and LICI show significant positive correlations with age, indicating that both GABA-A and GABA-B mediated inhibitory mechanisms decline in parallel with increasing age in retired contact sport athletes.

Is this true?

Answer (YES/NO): NO